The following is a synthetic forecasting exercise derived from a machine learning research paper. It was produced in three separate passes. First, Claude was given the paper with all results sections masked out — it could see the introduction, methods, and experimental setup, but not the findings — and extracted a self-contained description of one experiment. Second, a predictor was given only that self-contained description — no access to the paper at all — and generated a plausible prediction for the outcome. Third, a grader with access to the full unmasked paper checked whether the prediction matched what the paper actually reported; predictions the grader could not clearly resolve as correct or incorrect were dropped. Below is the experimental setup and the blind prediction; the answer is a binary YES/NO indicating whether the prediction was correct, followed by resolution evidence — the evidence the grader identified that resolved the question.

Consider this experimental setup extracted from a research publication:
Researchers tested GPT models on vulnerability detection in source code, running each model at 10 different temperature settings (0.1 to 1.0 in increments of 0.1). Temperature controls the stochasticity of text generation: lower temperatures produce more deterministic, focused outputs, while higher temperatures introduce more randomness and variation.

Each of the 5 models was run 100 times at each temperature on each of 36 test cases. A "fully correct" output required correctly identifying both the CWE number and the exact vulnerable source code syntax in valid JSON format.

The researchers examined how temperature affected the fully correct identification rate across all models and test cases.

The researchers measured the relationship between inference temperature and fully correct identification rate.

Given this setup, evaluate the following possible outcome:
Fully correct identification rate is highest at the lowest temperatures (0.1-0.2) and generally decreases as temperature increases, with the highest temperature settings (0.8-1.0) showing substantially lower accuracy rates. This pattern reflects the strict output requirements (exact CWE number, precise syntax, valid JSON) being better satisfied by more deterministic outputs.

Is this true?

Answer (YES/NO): NO